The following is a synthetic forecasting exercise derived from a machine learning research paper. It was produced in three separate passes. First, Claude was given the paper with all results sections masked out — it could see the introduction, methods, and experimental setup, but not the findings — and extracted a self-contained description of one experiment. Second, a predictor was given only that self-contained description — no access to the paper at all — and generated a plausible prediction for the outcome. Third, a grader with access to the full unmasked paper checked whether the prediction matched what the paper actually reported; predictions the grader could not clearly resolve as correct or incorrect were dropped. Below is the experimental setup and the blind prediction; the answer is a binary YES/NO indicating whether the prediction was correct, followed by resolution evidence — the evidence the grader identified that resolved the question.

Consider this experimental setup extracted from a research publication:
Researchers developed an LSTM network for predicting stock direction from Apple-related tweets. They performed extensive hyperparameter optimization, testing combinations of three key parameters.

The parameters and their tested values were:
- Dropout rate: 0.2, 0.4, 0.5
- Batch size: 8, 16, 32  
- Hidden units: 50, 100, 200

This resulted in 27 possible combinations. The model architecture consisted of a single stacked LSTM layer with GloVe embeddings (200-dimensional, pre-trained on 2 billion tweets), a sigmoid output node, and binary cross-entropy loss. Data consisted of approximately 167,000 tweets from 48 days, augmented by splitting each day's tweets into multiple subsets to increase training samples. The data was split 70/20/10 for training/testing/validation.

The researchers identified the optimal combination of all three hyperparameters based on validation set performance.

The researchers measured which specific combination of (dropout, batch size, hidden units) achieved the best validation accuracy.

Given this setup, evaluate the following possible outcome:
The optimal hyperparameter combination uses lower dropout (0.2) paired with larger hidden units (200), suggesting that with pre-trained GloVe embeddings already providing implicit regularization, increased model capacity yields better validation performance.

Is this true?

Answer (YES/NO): NO